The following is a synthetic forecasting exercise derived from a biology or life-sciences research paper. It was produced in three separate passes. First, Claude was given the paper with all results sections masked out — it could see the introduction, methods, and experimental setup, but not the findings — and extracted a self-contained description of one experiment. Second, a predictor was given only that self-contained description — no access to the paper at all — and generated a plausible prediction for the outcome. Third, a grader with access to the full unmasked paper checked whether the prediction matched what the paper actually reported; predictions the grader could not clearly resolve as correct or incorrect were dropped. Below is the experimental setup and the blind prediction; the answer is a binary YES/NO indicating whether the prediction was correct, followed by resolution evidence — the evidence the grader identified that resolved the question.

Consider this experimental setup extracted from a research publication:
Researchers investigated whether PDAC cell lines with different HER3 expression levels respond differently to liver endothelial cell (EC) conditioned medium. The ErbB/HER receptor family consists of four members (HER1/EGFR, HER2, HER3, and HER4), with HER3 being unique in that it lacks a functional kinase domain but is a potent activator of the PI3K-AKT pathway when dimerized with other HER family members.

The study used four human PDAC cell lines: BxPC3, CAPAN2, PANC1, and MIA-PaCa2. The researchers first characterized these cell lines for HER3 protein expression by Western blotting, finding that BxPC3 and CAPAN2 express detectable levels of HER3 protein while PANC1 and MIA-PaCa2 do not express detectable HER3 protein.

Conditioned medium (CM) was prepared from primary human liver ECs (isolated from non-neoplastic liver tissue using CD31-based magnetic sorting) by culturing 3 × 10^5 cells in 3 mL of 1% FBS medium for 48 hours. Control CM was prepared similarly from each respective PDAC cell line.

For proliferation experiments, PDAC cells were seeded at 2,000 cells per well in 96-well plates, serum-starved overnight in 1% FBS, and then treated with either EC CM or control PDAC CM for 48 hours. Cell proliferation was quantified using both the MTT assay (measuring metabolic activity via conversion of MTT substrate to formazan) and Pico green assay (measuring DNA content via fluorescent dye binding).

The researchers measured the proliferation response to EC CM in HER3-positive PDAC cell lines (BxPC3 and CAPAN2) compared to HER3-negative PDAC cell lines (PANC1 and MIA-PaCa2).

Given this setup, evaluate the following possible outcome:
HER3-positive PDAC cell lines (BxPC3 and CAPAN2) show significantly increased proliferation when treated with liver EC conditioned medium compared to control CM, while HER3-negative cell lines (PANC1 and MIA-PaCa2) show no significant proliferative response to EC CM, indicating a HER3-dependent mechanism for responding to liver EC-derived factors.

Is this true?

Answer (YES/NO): NO